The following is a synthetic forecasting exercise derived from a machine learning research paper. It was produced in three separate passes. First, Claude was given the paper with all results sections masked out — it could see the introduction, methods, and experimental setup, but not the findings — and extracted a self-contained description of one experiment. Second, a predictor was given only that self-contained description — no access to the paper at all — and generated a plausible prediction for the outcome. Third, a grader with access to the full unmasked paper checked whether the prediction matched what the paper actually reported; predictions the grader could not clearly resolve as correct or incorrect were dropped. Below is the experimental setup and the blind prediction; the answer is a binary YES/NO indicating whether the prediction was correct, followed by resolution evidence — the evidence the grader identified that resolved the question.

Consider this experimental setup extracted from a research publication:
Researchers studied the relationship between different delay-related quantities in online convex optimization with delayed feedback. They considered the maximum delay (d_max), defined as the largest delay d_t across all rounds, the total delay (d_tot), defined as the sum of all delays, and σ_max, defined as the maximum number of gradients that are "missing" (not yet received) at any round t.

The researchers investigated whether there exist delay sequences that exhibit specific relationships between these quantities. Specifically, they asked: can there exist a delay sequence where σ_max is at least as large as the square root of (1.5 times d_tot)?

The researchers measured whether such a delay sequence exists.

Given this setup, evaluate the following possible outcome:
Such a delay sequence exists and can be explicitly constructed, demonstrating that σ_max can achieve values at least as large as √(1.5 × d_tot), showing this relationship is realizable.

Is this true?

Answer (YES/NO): YES